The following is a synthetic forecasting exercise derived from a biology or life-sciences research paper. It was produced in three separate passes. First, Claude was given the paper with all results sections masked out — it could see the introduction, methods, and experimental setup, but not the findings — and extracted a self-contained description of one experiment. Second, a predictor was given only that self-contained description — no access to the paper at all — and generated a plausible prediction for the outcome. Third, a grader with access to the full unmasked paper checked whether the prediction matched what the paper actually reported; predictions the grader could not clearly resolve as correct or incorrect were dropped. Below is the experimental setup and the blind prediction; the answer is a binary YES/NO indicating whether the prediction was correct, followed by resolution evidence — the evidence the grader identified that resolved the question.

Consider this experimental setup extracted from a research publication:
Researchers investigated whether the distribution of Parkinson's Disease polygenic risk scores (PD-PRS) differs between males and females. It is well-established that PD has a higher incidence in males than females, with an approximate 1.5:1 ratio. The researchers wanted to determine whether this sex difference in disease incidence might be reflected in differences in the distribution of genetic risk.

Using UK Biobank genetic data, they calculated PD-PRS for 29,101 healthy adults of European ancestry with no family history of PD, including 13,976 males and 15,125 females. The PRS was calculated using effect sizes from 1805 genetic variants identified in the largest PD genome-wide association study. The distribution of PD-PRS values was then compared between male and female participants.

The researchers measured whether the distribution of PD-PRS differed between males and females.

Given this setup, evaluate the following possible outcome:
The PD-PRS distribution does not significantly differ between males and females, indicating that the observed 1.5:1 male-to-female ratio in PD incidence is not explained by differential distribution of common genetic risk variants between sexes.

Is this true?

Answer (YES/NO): YES